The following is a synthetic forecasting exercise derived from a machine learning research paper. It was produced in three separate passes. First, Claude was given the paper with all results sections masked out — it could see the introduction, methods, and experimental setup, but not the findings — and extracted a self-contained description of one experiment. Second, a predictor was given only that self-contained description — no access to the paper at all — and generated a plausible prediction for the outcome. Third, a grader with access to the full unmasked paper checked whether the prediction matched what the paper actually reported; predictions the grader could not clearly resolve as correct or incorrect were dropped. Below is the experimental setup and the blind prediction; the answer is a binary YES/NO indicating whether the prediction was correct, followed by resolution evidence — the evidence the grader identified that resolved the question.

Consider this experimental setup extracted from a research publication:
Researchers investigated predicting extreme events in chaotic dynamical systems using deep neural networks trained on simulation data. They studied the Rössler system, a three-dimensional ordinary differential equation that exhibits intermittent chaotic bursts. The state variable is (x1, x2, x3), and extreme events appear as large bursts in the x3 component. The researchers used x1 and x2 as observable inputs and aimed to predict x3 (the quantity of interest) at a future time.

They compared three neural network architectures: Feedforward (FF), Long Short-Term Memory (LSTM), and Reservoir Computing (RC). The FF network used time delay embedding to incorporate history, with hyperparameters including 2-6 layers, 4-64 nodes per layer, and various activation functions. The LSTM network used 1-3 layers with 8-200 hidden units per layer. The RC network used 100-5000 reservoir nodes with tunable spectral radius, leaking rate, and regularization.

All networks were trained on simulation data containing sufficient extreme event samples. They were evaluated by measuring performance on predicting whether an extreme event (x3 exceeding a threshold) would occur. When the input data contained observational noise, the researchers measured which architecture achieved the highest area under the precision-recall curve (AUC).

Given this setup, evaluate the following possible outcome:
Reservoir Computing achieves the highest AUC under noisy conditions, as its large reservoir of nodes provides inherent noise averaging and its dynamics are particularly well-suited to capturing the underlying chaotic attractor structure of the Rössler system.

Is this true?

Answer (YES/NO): NO